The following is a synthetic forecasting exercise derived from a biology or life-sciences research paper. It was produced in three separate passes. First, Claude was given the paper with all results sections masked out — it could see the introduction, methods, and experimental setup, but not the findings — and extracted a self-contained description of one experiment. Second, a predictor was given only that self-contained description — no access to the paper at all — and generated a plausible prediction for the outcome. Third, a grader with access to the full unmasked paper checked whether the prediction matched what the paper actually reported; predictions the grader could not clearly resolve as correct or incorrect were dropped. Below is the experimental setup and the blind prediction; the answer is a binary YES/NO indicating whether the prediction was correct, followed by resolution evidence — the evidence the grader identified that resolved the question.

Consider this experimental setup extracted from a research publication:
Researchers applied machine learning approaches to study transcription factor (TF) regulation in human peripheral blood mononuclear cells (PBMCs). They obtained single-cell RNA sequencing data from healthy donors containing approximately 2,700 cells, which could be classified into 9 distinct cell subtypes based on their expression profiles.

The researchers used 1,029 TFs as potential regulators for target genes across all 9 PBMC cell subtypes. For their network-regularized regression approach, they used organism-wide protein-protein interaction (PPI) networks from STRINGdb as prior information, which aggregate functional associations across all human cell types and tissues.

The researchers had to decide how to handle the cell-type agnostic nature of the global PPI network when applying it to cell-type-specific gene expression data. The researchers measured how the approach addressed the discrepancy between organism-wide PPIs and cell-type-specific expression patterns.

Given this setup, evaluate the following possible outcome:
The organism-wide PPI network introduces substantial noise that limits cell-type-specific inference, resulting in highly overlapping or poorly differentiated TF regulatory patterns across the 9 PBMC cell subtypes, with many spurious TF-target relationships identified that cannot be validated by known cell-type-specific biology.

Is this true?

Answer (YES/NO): NO